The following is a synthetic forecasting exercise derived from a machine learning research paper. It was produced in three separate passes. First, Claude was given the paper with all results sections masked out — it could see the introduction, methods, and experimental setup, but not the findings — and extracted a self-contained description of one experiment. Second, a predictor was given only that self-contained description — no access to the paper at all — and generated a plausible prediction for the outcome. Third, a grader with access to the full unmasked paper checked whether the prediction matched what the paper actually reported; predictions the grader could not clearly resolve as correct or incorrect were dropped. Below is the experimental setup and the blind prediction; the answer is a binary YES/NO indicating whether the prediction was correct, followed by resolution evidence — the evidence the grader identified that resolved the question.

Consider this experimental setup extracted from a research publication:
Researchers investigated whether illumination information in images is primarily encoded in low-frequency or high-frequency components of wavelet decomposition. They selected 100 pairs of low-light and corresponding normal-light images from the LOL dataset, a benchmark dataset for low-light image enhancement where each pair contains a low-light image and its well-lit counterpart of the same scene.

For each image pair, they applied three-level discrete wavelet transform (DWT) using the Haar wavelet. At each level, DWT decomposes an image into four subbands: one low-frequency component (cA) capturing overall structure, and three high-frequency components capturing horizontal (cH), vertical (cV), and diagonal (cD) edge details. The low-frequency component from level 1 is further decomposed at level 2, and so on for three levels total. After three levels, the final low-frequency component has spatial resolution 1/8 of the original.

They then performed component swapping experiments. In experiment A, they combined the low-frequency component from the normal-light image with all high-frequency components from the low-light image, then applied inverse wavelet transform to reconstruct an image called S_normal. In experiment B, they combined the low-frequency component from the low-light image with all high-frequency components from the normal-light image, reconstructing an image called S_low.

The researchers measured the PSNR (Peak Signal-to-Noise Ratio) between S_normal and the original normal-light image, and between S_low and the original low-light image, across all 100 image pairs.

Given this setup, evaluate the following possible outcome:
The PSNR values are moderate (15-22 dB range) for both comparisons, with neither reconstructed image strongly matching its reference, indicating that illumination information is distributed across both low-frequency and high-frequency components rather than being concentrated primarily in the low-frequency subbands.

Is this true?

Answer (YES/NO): NO